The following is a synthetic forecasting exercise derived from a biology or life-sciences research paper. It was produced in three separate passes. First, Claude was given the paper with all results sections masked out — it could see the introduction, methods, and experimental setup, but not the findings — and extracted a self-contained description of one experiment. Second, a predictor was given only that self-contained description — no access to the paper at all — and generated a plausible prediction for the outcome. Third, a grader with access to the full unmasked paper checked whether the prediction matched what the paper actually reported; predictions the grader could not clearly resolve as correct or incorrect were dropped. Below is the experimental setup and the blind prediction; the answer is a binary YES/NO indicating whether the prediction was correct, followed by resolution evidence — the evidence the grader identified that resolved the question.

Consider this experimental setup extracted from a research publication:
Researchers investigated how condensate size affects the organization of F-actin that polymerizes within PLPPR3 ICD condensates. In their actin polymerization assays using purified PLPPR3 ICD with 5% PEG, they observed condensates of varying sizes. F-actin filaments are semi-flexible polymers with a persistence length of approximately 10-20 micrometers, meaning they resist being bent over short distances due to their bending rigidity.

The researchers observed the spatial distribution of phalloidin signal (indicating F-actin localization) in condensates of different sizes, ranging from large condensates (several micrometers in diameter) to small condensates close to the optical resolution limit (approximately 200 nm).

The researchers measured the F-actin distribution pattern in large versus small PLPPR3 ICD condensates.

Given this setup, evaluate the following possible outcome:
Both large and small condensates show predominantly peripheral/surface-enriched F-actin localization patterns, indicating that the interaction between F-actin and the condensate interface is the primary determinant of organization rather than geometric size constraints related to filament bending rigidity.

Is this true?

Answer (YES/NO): NO